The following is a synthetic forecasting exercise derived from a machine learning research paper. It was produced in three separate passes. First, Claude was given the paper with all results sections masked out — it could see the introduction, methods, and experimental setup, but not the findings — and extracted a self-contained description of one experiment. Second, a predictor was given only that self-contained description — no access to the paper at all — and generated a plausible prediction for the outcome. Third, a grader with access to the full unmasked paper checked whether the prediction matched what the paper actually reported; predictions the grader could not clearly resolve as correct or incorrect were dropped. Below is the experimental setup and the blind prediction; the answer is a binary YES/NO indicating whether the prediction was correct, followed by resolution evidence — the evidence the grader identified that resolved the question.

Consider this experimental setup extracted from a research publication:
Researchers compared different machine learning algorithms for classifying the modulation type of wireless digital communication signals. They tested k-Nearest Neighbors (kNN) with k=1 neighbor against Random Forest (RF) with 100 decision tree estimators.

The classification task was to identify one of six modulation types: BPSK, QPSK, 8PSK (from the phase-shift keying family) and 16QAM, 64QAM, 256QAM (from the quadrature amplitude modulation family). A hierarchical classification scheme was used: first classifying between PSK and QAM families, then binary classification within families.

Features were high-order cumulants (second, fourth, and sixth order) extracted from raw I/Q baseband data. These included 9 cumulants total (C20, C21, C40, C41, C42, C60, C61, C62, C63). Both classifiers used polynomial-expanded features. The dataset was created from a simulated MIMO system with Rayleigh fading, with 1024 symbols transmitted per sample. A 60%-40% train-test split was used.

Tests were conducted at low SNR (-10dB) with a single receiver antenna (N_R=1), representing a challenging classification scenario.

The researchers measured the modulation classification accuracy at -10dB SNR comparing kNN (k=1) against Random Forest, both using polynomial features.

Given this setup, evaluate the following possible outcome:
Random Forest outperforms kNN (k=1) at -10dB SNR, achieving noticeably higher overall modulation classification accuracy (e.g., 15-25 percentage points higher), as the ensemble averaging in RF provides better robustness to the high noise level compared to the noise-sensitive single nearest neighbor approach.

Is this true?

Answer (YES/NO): NO